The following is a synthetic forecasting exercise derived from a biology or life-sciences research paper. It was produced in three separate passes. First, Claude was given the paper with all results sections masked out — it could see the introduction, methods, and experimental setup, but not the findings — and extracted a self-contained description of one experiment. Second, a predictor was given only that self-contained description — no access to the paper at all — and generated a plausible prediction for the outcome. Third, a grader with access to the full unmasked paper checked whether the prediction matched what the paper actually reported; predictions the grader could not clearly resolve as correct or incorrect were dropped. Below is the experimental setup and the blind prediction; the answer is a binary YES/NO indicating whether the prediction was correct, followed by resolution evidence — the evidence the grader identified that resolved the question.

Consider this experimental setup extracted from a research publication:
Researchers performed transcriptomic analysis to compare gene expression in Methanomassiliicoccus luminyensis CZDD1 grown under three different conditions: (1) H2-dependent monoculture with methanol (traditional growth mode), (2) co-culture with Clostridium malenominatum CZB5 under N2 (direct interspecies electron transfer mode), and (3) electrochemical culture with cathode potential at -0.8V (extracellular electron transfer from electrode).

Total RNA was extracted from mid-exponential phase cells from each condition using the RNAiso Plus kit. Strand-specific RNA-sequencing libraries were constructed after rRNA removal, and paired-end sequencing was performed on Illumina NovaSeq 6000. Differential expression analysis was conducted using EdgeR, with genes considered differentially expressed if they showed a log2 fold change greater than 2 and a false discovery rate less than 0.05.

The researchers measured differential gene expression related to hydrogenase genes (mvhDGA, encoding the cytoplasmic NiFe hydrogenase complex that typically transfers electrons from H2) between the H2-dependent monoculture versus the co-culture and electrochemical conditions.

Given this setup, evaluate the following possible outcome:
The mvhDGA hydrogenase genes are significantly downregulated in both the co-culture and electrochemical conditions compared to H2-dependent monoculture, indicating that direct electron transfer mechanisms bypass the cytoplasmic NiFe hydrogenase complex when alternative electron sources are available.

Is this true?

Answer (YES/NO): NO